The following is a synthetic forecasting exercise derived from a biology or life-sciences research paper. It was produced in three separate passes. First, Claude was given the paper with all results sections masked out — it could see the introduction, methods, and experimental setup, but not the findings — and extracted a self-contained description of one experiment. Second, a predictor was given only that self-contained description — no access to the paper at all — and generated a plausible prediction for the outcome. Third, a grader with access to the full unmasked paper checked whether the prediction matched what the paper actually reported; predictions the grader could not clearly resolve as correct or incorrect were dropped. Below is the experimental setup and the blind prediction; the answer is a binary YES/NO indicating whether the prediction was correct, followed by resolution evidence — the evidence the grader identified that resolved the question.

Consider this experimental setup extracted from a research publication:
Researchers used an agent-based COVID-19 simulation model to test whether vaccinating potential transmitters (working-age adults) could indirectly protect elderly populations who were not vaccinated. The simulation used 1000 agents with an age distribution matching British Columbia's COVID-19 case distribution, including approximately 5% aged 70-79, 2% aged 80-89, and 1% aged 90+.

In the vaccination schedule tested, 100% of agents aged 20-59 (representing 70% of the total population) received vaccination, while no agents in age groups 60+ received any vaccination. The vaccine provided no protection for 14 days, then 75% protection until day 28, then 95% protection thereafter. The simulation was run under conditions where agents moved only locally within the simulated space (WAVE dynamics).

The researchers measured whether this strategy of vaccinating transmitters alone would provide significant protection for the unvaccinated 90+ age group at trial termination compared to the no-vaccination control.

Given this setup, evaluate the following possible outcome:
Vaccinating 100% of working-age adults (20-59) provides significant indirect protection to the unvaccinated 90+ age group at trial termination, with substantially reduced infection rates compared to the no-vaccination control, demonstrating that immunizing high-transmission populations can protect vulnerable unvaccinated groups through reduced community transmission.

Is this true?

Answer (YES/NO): NO